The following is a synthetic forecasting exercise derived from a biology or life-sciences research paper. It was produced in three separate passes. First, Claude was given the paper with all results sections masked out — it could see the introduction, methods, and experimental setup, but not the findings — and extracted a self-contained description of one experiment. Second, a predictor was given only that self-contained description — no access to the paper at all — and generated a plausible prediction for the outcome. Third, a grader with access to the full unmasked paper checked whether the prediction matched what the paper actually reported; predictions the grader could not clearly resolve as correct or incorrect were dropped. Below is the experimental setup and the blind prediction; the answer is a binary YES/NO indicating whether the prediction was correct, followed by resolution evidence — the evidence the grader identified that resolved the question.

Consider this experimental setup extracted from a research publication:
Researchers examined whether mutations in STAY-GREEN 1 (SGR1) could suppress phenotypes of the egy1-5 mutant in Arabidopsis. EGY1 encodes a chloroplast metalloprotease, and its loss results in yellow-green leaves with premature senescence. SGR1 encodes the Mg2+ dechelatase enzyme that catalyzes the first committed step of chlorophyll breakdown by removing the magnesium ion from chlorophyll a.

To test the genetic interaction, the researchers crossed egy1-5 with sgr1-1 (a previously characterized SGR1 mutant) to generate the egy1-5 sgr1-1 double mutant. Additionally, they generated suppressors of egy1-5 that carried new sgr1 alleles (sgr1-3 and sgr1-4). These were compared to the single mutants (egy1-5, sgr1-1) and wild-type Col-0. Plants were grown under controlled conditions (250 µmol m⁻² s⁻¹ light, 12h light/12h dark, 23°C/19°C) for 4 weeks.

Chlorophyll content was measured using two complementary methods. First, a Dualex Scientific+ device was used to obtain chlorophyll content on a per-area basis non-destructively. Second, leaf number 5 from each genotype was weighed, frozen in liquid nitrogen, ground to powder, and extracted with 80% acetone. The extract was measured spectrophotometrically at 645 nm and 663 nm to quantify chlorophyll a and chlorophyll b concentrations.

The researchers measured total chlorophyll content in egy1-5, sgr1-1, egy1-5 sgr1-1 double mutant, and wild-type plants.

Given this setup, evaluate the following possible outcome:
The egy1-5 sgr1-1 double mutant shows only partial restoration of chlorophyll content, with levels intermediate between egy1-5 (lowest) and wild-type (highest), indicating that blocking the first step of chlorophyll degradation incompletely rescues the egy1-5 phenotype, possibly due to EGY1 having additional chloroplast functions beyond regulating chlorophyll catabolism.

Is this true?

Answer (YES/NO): NO